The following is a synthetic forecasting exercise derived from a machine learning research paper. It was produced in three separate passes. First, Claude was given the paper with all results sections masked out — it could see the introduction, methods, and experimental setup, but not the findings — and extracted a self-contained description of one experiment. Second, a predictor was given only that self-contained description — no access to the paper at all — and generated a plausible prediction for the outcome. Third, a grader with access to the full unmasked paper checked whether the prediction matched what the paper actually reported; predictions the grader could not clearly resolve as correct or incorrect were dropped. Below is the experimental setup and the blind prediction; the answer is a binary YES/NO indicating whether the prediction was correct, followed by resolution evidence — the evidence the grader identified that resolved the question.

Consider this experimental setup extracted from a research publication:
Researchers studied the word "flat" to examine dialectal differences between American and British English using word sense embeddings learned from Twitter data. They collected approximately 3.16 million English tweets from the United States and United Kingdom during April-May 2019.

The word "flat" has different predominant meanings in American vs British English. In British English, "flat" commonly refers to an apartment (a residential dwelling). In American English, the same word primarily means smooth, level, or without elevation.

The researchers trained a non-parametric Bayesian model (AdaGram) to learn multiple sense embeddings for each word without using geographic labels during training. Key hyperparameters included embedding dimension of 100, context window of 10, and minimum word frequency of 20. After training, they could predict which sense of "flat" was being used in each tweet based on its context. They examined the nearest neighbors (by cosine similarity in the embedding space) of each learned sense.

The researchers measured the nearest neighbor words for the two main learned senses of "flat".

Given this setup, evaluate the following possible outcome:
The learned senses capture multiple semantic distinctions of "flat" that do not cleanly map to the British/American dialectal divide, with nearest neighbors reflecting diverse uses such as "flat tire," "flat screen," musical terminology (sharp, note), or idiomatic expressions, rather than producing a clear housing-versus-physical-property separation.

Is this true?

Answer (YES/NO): NO